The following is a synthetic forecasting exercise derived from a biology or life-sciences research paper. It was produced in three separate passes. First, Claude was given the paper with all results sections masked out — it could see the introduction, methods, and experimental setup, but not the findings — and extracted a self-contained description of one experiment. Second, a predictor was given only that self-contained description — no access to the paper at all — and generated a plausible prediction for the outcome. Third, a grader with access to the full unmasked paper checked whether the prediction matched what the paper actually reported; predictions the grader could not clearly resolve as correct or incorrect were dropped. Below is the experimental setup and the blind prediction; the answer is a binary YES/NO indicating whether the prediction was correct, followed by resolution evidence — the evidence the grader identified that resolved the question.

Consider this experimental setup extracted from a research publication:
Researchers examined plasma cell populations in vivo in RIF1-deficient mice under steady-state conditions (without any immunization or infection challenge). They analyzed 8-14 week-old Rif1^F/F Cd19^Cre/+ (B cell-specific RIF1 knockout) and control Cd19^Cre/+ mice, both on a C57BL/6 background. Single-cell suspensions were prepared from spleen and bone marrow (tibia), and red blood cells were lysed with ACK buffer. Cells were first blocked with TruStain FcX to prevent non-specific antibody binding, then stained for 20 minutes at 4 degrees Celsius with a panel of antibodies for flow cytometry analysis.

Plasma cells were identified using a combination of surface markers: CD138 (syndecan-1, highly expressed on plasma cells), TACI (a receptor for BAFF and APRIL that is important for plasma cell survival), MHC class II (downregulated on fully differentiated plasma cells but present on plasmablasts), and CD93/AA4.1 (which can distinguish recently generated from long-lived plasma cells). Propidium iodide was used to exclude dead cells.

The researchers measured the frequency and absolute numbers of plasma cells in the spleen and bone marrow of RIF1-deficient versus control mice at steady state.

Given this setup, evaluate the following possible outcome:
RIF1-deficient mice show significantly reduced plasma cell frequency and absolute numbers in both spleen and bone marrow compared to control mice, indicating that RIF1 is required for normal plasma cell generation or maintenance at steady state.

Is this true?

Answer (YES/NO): NO